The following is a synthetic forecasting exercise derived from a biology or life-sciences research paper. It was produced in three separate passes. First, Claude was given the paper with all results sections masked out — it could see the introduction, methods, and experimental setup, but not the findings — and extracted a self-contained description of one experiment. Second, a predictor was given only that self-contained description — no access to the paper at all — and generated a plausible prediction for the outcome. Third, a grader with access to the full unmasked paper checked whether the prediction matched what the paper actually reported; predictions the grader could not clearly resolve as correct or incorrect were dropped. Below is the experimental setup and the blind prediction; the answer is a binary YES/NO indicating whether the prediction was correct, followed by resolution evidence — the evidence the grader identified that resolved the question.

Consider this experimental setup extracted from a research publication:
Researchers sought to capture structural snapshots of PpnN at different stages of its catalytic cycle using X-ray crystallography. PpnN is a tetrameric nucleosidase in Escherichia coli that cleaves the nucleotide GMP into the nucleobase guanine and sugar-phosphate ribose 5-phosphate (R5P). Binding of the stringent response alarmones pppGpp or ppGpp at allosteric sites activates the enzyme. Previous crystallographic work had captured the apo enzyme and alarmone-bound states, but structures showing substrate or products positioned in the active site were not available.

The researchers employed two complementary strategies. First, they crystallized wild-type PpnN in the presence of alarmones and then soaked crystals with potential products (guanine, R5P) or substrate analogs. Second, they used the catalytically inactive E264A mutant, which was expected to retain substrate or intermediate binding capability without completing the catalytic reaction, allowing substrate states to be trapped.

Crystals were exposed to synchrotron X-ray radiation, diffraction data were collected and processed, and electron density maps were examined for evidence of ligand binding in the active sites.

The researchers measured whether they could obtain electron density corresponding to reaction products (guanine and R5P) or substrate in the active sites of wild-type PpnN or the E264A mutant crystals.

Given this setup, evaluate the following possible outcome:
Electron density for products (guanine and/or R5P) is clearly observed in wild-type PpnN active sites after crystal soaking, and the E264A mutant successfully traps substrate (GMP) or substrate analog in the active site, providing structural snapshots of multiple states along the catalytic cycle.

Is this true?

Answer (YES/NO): NO